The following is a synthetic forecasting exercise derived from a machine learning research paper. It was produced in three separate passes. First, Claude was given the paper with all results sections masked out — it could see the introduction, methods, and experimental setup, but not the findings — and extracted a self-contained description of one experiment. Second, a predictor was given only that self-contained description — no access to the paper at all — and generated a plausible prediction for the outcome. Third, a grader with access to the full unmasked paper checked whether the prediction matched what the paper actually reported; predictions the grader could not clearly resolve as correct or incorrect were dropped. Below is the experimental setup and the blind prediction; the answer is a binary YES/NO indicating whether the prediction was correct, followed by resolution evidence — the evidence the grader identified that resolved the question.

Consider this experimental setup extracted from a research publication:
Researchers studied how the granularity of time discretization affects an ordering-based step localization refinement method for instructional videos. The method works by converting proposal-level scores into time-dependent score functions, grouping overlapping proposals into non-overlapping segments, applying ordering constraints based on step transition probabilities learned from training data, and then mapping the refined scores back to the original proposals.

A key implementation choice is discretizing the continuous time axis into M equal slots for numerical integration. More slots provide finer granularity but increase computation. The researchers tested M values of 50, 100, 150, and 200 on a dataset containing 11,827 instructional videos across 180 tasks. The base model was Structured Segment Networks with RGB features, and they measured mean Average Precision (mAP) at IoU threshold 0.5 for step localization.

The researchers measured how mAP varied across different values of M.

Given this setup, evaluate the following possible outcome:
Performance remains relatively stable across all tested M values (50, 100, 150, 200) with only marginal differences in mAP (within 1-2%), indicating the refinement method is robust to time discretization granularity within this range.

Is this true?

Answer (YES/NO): NO